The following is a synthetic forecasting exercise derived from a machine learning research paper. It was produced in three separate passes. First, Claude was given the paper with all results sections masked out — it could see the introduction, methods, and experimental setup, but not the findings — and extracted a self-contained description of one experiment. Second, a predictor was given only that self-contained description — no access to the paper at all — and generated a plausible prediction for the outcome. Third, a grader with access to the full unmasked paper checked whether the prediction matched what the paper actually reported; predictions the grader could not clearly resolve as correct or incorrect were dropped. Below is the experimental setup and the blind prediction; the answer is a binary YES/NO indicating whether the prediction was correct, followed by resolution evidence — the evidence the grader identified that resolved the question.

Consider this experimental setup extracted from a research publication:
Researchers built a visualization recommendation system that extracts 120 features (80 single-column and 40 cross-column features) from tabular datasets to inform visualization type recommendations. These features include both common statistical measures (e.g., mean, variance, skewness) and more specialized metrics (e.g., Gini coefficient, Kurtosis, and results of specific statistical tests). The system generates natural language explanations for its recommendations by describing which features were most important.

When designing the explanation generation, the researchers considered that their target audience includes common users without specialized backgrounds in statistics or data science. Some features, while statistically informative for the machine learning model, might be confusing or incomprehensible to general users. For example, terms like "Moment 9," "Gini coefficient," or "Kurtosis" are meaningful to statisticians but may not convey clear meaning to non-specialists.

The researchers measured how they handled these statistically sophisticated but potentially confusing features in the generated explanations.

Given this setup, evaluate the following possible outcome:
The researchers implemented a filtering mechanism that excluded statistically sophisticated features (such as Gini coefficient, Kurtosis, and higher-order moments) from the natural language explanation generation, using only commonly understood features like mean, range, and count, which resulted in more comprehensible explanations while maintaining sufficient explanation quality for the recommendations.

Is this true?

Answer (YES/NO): NO